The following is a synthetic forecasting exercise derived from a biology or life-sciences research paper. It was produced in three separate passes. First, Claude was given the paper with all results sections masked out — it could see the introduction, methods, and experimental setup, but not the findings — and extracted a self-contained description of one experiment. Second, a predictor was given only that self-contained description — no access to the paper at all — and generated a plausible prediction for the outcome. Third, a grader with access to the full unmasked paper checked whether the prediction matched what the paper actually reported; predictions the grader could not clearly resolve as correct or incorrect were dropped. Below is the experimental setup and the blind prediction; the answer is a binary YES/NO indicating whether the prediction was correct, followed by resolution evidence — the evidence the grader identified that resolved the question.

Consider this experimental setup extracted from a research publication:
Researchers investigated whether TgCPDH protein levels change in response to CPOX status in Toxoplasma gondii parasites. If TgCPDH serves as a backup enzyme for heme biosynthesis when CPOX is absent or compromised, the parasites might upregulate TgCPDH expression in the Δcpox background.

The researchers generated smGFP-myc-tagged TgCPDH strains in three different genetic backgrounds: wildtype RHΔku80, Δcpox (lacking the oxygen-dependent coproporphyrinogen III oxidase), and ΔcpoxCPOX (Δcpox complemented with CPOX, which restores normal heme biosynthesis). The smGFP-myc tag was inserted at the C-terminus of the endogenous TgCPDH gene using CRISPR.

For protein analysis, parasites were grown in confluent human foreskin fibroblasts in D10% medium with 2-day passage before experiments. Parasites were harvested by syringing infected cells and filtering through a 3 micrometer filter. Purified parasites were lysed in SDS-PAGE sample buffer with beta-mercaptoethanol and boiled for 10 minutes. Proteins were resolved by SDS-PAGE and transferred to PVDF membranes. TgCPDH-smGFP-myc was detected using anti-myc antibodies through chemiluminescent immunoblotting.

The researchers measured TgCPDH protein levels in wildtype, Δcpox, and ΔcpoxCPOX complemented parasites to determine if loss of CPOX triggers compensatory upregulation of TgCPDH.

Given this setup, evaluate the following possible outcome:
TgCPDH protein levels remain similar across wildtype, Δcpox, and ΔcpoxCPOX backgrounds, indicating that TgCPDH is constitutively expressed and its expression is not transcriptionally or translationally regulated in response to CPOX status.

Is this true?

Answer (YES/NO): NO